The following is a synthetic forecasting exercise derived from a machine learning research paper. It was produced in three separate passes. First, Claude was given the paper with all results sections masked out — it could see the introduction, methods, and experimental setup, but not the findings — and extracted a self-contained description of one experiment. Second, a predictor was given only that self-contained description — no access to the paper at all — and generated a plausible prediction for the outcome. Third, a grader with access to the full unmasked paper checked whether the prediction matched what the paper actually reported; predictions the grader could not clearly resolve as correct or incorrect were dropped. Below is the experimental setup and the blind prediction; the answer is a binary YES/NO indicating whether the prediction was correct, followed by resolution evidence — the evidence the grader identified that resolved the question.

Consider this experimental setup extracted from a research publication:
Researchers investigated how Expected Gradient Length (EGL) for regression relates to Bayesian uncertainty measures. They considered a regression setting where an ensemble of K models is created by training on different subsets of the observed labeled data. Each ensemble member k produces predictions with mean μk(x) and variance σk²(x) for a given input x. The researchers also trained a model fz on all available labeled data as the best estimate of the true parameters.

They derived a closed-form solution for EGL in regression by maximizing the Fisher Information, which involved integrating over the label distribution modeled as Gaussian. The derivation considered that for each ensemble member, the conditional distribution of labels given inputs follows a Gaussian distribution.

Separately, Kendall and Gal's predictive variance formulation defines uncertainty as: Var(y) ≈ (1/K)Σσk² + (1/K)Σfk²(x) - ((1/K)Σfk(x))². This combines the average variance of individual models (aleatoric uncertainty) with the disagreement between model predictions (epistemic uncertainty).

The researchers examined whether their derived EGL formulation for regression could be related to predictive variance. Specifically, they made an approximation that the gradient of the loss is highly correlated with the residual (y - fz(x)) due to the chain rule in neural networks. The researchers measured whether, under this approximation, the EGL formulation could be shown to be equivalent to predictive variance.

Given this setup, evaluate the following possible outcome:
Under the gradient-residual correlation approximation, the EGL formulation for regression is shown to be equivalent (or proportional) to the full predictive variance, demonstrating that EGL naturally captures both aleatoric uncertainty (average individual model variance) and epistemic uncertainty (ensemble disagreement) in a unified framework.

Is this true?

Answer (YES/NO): YES